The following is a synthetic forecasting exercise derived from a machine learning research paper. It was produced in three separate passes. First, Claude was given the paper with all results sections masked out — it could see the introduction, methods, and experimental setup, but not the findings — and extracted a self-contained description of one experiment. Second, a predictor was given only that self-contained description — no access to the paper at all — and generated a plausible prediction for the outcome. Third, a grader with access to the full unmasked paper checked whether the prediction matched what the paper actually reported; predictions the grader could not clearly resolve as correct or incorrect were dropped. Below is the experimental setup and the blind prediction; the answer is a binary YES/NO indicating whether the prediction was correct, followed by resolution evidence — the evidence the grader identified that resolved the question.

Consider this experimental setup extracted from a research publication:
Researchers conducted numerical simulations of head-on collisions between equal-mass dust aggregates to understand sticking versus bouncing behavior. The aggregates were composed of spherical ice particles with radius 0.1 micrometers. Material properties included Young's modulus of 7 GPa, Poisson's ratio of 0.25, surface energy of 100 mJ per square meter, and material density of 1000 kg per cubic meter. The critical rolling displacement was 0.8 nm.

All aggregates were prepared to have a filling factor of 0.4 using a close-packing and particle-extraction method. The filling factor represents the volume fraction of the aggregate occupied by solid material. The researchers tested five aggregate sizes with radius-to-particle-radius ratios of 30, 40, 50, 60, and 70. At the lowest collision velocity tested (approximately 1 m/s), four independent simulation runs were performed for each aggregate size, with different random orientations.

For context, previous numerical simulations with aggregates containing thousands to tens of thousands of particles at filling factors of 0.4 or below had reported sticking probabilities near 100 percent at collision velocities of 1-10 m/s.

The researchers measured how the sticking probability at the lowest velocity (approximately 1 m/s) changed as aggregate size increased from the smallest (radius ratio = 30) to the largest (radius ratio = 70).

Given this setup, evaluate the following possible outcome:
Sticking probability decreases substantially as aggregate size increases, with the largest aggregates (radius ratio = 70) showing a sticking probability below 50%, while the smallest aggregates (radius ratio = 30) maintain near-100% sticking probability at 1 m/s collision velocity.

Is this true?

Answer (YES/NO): NO